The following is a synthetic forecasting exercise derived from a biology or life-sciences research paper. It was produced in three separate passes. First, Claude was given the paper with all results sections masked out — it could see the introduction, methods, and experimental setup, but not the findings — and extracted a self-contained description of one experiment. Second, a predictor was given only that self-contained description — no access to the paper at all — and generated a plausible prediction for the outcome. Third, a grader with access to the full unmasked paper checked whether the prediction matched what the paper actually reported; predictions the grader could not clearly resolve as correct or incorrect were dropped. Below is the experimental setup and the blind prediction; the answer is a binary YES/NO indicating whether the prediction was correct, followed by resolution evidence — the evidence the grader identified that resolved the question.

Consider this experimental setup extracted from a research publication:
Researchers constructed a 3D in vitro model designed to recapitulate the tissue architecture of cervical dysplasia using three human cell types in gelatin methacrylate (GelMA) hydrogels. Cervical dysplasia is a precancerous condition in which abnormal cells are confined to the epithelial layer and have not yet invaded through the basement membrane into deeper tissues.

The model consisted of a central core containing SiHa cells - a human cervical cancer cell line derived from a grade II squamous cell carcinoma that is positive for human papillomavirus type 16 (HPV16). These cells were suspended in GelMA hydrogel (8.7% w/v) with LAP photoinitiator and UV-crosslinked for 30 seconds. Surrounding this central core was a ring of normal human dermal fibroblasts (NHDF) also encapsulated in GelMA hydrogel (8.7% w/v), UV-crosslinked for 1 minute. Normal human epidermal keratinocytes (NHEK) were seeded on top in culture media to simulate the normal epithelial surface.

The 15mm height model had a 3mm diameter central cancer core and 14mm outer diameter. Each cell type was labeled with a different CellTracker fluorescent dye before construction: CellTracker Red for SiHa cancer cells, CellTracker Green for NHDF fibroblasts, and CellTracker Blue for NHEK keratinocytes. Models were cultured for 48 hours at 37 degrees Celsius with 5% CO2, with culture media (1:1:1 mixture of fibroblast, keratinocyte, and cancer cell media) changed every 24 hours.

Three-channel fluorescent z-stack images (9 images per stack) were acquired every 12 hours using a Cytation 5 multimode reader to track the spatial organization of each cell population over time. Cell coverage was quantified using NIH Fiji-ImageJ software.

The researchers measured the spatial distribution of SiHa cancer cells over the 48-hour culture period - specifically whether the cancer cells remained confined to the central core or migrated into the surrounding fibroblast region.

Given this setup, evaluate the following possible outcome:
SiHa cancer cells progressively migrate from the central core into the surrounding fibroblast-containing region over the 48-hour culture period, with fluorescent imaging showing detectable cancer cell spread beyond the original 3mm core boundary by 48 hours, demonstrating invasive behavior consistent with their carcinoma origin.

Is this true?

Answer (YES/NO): NO